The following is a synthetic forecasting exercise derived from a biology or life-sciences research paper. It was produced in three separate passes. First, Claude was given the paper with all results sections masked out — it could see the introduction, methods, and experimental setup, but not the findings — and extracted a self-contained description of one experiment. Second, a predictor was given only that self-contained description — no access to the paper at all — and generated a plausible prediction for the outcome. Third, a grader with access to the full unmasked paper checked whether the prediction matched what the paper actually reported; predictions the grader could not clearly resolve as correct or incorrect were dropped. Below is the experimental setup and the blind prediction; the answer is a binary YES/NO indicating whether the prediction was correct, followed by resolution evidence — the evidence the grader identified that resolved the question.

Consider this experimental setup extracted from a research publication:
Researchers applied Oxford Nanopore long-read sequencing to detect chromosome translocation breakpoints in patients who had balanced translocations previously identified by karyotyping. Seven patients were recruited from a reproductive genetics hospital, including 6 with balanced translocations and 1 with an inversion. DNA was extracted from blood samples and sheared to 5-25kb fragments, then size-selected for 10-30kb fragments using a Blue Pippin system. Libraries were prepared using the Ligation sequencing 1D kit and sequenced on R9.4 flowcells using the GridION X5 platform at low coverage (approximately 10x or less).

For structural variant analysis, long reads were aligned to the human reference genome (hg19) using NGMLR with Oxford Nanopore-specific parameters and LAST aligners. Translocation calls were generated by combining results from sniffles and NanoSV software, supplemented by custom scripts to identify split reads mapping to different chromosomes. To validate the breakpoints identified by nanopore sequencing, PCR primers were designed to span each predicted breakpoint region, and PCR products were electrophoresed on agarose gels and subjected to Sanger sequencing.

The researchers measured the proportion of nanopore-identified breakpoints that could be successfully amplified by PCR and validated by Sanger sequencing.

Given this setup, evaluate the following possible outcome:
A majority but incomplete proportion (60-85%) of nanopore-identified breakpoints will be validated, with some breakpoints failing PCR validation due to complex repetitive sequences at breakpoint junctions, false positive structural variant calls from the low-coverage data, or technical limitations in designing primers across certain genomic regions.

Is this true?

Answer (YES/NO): NO